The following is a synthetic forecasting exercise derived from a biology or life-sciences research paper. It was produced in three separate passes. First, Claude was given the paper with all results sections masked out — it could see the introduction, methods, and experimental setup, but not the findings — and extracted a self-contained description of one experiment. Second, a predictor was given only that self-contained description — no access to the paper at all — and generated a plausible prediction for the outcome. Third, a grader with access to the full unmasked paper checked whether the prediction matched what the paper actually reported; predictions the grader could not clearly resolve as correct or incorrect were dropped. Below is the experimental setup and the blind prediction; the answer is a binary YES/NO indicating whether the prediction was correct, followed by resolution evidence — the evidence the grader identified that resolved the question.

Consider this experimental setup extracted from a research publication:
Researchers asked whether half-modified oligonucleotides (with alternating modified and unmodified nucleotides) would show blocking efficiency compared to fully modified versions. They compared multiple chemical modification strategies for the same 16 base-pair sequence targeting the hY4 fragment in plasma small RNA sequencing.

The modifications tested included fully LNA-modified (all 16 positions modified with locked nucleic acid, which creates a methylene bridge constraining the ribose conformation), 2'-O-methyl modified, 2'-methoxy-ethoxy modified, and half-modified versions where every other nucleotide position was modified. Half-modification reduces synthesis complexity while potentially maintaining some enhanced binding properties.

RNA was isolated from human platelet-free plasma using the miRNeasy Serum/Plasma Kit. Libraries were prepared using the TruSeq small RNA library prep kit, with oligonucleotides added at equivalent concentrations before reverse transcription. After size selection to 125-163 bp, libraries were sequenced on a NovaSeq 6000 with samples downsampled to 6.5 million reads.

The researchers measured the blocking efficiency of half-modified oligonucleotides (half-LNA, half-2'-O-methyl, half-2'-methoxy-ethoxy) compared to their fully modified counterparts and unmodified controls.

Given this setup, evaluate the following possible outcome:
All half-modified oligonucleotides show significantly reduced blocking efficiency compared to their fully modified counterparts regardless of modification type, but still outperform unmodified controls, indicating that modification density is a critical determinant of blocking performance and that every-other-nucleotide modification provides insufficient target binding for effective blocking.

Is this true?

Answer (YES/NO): NO